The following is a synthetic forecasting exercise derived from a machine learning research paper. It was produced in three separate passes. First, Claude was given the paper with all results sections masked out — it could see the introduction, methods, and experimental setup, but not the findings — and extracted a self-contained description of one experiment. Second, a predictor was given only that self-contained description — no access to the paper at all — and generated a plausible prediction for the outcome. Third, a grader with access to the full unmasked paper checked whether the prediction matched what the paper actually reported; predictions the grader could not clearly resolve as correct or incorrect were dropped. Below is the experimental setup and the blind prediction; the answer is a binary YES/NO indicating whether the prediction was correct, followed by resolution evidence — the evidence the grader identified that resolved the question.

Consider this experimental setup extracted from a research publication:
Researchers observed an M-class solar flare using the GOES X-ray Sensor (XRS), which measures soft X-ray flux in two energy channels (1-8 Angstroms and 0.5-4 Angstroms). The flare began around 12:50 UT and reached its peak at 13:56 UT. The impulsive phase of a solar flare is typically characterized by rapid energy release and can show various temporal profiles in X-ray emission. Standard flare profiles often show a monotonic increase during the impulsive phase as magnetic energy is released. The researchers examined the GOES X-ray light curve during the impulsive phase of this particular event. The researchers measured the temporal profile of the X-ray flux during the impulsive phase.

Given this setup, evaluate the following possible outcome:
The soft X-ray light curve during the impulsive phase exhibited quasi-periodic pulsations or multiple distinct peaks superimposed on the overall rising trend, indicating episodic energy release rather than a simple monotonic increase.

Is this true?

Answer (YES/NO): NO